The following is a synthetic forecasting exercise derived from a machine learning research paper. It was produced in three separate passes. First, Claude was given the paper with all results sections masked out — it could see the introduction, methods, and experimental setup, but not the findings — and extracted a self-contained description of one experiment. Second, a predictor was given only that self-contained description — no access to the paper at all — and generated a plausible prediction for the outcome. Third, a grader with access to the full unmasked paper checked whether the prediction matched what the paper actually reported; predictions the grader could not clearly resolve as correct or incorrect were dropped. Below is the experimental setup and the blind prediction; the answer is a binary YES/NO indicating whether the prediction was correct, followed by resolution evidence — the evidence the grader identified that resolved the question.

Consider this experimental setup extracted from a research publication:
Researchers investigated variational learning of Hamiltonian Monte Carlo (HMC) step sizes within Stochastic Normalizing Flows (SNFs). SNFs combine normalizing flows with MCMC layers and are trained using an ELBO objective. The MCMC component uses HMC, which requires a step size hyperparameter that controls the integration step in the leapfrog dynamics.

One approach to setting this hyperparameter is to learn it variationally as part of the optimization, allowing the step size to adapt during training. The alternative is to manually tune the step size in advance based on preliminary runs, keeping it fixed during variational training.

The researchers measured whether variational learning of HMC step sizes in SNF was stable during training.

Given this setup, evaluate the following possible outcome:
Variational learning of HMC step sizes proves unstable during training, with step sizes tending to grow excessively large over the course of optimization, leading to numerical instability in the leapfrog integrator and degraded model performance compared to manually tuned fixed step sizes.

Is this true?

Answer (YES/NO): NO